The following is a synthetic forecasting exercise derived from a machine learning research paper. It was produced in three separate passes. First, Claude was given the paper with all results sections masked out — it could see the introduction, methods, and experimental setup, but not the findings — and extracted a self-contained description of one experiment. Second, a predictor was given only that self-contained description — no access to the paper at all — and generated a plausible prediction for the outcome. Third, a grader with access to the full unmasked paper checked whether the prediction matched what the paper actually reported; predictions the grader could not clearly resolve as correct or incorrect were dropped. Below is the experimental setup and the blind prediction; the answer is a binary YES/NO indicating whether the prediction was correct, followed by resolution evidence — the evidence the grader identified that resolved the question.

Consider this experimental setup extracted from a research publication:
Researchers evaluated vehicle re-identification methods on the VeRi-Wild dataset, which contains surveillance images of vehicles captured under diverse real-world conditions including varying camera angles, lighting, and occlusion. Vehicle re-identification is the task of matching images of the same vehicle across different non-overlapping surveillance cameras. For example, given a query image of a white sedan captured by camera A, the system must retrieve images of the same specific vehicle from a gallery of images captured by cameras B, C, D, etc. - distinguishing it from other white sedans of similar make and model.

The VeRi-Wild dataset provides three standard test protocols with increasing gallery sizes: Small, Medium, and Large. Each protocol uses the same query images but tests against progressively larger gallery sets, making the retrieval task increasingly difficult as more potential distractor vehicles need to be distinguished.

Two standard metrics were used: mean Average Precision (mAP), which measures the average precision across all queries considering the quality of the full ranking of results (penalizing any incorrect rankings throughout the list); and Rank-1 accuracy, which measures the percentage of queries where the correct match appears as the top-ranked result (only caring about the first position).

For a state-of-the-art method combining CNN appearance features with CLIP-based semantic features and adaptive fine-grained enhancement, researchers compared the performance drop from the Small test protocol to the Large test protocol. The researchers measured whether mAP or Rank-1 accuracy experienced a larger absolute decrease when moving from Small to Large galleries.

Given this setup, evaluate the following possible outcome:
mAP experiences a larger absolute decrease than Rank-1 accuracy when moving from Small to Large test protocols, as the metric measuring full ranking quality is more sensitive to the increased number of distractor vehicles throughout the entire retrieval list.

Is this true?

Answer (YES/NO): YES